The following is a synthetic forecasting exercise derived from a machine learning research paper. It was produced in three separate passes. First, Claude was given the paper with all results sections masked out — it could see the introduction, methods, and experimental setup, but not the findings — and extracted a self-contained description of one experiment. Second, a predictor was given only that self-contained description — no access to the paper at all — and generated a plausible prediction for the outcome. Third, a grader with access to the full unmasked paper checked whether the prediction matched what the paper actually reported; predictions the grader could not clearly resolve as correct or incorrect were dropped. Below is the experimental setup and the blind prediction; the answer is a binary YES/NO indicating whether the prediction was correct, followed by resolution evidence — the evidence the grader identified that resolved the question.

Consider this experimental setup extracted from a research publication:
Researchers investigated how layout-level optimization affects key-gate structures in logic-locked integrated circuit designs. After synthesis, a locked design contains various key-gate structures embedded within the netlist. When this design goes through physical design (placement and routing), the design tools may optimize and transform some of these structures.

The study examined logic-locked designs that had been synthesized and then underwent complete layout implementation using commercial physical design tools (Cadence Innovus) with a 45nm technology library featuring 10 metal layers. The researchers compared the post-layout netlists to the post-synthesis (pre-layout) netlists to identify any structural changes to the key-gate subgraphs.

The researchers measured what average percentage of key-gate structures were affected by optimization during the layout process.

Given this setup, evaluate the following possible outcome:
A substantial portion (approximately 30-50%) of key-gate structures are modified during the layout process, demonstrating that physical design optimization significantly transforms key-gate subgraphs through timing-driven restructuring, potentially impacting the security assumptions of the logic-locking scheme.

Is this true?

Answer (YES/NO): NO